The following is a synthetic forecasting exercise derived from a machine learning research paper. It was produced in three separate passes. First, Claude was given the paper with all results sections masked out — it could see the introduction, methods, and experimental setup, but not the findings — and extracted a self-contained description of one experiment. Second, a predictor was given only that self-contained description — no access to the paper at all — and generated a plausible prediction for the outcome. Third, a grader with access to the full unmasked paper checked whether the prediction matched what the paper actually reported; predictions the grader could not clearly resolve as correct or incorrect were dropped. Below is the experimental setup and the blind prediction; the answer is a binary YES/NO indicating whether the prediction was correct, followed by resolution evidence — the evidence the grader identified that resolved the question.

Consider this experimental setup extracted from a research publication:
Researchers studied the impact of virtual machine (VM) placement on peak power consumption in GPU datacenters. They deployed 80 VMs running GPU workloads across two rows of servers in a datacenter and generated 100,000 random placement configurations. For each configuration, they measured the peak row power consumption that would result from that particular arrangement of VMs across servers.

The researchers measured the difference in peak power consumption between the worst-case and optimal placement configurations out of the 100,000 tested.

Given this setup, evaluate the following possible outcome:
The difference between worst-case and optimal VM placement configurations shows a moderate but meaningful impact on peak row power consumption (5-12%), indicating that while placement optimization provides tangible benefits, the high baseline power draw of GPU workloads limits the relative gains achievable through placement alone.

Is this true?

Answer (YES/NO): NO